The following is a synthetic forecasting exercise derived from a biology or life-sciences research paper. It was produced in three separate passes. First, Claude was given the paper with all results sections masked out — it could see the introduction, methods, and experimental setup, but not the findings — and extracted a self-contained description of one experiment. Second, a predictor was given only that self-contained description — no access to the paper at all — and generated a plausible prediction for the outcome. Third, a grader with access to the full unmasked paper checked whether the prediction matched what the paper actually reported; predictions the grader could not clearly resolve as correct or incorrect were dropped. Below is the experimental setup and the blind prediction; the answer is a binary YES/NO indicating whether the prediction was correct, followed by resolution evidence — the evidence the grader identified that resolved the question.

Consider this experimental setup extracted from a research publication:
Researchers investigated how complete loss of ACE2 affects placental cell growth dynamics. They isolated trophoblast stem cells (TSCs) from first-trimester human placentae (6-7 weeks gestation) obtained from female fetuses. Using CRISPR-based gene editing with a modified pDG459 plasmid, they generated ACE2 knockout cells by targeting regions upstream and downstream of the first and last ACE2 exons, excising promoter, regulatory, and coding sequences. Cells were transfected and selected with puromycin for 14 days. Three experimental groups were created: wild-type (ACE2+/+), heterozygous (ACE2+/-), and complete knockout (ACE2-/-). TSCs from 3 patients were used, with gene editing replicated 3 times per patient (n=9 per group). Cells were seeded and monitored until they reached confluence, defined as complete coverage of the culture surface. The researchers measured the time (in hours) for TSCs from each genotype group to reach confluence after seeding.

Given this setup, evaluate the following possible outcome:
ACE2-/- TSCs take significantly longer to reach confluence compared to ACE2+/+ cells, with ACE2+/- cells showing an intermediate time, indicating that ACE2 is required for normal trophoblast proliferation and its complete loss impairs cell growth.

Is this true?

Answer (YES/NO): NO